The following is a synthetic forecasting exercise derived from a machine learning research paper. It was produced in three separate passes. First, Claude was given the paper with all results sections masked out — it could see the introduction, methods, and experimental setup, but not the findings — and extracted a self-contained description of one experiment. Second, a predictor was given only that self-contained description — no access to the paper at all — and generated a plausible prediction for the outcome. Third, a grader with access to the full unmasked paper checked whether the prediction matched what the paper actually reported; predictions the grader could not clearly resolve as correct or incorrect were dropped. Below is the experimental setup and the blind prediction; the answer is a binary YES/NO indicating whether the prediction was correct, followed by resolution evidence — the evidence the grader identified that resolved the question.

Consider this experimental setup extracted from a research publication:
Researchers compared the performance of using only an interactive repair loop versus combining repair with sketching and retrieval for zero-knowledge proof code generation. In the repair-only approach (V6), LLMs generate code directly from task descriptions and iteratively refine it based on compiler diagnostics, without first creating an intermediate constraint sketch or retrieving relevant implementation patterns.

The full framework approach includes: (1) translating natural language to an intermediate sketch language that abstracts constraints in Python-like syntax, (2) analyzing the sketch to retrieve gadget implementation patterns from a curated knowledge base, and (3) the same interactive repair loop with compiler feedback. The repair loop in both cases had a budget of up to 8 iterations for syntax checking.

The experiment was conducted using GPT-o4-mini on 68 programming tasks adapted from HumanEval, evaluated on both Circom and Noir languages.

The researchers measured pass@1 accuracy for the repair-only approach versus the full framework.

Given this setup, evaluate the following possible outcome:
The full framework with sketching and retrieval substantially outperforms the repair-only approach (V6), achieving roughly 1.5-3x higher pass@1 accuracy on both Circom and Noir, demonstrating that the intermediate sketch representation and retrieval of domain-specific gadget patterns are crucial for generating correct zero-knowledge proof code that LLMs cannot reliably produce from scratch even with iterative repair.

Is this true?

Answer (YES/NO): NO